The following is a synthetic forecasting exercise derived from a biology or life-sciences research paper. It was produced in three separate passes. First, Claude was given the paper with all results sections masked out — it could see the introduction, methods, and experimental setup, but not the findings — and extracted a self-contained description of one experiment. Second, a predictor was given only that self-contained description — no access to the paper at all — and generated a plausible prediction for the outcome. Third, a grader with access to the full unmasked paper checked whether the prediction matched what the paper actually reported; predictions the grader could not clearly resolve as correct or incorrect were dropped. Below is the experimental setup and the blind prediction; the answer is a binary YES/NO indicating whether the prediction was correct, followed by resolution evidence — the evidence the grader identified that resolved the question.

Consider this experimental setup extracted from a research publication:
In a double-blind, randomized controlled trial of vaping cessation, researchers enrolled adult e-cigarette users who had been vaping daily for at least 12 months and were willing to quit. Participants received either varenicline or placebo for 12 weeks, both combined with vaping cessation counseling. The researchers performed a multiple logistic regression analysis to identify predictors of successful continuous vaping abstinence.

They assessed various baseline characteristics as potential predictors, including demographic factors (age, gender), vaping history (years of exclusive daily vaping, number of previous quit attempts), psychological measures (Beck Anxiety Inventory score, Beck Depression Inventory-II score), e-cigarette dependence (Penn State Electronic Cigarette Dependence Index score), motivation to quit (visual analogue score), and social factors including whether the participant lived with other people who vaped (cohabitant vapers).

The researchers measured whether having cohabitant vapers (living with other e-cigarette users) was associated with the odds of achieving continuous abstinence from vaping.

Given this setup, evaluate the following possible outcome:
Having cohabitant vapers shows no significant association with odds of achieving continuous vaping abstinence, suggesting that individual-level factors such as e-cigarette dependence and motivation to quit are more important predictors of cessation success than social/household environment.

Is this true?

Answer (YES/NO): NO